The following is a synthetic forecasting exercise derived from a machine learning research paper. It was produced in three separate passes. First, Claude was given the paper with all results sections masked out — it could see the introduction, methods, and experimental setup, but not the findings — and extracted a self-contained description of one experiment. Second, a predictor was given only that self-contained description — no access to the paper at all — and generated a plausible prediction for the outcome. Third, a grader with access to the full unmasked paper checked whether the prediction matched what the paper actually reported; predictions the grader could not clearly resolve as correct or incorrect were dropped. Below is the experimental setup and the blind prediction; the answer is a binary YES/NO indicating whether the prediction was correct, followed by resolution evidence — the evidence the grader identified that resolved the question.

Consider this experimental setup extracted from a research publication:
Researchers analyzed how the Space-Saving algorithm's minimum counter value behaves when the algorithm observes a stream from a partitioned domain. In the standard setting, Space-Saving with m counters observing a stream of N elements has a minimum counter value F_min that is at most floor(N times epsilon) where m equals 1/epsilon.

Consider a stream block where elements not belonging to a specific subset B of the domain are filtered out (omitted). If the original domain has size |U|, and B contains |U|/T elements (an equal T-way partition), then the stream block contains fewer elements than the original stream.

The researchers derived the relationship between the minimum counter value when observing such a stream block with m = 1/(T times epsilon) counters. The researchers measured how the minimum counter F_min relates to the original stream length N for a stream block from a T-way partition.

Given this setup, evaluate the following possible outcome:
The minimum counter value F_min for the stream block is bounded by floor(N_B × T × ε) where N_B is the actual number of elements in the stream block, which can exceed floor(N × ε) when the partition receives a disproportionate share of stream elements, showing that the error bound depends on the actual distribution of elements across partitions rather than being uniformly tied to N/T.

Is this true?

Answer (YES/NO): NO